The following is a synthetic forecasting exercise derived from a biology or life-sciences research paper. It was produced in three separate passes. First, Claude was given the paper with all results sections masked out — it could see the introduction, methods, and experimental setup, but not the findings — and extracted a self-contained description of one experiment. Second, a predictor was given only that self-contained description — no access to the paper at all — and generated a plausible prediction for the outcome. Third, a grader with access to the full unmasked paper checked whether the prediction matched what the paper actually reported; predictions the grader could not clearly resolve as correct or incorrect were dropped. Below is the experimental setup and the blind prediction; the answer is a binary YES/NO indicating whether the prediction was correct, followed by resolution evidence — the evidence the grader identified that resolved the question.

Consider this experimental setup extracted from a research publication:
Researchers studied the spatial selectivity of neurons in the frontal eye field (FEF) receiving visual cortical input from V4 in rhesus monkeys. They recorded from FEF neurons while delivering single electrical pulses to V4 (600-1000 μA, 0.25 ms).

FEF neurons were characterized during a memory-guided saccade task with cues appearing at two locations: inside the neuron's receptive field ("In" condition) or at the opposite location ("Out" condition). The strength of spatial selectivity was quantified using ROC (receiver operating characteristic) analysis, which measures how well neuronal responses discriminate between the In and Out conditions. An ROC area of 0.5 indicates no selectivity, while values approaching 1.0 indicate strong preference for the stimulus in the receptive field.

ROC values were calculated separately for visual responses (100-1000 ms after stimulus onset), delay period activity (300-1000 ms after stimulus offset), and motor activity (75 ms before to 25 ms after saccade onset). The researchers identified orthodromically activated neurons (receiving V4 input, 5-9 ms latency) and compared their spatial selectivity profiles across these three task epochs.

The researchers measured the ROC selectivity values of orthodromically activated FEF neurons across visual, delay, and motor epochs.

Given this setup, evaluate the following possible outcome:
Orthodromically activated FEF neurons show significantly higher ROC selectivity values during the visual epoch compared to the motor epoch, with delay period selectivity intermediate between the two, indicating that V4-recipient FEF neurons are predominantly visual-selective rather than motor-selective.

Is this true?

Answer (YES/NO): NO